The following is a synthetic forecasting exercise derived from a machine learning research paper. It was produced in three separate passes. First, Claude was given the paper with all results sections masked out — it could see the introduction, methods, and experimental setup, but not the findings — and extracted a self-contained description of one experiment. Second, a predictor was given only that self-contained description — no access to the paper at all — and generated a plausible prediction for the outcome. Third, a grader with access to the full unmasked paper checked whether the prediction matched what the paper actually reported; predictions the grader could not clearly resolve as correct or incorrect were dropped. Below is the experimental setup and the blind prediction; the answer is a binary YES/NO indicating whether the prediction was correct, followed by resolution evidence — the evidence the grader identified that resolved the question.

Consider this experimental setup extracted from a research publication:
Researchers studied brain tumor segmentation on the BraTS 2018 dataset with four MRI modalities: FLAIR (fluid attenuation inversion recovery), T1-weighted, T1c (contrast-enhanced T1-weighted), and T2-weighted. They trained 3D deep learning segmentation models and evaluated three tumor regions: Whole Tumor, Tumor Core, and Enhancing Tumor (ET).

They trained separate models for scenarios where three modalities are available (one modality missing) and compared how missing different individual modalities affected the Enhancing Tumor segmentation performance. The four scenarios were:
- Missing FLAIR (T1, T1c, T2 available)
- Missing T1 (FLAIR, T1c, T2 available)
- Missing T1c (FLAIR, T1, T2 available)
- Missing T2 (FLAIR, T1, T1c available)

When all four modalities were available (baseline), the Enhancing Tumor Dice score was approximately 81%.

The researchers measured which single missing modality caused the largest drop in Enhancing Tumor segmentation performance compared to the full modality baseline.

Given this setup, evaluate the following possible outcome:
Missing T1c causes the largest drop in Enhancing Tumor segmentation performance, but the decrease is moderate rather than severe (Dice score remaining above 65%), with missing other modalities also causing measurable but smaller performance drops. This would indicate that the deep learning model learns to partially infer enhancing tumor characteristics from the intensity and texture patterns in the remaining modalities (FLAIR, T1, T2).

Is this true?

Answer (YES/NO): NO